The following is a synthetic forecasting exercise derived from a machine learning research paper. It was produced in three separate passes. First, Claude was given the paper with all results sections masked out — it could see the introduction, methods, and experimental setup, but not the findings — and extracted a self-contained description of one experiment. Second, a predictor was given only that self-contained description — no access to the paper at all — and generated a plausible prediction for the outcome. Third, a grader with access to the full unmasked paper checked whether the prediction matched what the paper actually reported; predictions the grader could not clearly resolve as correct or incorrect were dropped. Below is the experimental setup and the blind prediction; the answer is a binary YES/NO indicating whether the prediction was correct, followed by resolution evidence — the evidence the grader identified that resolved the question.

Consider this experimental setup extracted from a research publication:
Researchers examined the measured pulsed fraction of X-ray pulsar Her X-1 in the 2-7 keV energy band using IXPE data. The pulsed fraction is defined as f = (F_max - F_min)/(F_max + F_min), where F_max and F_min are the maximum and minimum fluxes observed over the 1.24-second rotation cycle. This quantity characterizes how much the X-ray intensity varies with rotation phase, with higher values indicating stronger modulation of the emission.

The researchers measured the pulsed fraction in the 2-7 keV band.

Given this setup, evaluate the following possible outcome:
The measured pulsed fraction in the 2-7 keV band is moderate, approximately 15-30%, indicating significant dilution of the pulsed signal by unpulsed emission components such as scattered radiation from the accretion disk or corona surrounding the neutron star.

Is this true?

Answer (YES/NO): NO